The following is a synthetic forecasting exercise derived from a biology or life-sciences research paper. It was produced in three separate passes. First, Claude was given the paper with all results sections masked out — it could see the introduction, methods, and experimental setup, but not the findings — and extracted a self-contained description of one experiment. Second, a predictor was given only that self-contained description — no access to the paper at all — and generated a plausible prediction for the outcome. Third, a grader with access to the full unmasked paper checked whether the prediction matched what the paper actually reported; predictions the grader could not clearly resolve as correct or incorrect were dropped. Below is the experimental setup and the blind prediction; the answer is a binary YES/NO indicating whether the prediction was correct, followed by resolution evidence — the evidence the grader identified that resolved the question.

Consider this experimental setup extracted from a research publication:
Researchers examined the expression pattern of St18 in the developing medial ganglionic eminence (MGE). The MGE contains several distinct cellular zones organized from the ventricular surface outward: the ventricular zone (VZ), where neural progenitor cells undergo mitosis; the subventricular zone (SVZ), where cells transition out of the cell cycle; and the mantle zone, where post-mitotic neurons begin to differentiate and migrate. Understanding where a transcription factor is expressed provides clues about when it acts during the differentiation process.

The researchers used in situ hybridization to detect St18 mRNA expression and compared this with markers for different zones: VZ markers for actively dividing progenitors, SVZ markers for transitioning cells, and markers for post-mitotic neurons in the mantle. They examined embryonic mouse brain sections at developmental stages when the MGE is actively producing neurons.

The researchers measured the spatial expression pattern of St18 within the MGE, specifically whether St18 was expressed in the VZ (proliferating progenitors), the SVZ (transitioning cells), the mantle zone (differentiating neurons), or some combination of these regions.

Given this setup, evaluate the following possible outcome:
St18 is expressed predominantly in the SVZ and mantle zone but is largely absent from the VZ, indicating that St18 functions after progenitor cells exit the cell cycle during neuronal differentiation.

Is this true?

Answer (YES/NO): YES